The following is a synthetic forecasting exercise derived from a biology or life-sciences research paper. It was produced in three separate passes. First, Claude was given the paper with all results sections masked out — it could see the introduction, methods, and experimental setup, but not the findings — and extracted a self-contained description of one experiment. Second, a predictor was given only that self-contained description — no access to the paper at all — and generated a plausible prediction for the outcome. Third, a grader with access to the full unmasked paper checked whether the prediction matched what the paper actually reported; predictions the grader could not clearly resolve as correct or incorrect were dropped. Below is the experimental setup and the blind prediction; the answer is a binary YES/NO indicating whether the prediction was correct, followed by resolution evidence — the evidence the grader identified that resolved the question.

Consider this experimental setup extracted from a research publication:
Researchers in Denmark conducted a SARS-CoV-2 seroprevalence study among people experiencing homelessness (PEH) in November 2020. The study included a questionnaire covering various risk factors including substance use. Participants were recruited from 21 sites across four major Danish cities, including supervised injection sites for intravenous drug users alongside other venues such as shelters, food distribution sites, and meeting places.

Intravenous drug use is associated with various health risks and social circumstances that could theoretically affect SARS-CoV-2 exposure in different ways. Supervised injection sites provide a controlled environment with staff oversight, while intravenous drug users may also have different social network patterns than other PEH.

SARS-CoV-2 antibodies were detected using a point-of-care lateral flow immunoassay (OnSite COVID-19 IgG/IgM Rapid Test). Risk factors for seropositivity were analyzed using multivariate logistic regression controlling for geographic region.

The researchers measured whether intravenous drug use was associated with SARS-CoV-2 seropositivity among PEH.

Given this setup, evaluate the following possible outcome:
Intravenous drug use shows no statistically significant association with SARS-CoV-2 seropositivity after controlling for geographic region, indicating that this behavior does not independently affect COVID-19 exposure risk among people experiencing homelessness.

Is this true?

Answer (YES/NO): NO